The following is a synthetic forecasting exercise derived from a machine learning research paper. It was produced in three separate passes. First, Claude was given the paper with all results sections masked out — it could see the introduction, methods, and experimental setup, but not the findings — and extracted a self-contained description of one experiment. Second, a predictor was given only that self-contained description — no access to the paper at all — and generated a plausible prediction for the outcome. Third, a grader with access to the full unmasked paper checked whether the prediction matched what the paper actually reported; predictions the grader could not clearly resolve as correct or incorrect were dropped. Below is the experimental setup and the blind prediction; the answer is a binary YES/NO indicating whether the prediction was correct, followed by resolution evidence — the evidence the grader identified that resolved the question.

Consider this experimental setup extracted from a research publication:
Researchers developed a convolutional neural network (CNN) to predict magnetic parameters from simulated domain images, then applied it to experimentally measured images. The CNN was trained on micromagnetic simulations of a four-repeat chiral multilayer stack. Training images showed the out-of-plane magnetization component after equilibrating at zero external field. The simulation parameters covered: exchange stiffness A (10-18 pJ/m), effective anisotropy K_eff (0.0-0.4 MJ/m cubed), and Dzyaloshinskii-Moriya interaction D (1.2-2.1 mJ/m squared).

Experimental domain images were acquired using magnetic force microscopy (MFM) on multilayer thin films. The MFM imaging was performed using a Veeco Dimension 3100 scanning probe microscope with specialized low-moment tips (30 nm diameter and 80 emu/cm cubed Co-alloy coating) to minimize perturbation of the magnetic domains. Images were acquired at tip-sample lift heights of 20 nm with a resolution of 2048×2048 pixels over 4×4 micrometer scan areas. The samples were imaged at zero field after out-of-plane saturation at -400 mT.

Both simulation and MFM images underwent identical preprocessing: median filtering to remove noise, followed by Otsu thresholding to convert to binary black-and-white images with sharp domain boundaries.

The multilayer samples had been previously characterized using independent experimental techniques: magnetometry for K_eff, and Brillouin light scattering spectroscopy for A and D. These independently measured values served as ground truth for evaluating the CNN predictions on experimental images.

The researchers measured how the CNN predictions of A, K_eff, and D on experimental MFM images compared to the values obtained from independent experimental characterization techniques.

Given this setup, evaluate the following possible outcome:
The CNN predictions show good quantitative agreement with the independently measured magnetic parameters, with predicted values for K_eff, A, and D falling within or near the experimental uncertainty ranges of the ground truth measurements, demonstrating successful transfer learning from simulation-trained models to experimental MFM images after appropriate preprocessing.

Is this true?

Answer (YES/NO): NO